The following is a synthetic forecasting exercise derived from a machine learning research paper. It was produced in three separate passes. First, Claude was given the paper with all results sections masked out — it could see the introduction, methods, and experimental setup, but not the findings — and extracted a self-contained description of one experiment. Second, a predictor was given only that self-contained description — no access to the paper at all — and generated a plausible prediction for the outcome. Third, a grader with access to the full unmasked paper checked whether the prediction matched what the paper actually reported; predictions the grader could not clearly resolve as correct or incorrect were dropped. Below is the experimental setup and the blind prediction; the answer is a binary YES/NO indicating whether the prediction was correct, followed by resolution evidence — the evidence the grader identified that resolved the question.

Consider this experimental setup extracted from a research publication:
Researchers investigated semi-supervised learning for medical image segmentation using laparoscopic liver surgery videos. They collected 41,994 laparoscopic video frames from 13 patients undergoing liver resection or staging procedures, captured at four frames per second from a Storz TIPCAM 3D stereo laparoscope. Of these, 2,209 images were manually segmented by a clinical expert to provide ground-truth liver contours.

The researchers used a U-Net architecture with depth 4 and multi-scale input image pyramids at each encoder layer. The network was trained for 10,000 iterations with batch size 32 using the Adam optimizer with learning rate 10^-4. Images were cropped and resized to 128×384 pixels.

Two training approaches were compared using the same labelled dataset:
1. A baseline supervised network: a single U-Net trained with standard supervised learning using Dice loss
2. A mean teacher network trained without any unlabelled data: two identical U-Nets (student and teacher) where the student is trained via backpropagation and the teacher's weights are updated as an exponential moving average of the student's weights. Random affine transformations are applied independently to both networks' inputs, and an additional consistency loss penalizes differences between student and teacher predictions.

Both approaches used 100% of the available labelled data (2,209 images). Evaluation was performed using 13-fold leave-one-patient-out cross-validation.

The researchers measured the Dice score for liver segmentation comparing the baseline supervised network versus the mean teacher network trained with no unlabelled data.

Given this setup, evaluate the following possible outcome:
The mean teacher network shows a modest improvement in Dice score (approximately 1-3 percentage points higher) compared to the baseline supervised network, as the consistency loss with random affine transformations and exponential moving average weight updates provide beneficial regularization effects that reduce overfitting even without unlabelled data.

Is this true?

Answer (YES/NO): NO